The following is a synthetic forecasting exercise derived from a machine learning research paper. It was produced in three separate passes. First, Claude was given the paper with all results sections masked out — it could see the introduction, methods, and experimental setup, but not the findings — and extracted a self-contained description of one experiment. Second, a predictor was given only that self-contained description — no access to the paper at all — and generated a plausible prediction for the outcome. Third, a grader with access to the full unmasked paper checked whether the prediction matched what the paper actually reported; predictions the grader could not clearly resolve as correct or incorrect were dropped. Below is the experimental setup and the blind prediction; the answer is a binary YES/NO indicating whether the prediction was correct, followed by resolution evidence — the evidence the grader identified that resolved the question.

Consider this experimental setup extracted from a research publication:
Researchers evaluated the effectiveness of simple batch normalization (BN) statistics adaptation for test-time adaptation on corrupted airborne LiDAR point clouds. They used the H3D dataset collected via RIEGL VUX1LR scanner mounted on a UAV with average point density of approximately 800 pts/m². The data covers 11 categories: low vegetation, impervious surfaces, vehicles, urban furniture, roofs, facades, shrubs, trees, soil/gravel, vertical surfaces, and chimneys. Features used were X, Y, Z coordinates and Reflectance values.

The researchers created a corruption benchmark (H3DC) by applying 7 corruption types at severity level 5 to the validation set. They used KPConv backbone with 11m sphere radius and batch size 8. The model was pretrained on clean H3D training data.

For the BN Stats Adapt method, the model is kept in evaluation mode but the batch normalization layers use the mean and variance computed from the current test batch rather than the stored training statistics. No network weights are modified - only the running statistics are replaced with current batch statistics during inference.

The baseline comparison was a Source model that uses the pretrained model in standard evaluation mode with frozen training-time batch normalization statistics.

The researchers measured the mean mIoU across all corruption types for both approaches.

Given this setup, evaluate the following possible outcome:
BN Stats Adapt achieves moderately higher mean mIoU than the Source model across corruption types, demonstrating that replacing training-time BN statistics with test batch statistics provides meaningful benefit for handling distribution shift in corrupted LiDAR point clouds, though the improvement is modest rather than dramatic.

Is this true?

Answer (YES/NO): YES